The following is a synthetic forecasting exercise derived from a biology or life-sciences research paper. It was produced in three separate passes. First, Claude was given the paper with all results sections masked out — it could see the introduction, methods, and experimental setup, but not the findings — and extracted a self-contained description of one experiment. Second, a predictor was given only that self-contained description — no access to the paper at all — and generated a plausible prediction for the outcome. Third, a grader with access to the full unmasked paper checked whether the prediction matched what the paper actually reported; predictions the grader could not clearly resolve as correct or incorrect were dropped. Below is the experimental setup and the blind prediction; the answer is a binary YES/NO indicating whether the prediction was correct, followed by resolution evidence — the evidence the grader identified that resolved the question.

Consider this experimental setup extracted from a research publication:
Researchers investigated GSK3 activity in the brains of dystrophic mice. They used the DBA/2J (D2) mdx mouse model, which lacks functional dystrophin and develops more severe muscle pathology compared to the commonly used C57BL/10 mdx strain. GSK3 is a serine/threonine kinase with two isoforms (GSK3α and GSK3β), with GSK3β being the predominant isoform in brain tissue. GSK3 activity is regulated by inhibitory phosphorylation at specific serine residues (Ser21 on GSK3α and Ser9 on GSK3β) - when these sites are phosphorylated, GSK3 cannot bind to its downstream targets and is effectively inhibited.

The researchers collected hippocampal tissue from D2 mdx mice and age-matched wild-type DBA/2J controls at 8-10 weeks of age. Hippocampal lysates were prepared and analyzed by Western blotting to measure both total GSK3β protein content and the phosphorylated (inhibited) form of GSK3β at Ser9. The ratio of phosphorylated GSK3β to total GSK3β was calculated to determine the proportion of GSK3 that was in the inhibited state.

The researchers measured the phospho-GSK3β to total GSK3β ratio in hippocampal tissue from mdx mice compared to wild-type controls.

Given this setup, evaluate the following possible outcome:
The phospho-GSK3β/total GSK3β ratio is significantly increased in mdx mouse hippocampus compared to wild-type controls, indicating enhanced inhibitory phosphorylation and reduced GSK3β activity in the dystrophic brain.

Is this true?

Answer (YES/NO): NO